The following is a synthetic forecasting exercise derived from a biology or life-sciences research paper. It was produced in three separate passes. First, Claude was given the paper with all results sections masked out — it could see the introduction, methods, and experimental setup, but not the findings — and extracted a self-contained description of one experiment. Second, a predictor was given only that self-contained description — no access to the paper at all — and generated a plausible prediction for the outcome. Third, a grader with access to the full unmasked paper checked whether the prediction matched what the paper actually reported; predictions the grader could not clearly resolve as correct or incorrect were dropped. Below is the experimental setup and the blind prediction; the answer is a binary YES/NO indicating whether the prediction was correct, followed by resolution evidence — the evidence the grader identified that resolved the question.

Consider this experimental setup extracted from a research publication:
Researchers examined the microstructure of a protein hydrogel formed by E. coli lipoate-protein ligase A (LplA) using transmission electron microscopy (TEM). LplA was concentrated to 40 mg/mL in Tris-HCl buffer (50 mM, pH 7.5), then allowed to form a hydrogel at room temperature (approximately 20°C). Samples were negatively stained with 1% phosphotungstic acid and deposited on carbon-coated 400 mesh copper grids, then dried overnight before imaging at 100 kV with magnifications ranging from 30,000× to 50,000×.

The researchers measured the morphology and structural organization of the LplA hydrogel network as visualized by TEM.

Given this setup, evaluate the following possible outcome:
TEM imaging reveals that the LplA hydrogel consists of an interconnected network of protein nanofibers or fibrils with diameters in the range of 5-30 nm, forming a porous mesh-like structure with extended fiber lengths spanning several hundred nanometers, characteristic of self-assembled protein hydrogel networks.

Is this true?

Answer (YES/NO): NO